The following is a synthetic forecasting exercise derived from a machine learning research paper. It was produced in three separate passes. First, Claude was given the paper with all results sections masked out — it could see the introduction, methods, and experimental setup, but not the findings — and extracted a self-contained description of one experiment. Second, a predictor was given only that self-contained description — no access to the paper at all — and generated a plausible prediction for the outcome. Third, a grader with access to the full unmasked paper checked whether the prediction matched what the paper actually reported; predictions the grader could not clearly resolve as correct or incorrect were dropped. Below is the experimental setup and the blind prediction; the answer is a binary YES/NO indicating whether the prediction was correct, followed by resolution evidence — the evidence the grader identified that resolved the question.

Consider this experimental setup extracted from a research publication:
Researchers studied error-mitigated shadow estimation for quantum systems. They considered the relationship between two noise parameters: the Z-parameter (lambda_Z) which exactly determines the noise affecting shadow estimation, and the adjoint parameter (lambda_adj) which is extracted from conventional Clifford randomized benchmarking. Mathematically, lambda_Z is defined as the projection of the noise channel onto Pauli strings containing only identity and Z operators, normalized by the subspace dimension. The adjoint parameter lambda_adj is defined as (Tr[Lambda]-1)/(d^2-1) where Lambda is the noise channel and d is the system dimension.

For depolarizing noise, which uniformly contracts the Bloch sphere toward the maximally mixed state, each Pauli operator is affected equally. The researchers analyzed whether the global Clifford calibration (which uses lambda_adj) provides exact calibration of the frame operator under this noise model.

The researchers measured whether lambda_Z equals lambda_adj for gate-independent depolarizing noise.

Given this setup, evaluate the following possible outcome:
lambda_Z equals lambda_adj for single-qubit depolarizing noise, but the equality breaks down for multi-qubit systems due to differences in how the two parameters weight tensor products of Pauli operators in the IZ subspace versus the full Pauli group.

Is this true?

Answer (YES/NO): NO